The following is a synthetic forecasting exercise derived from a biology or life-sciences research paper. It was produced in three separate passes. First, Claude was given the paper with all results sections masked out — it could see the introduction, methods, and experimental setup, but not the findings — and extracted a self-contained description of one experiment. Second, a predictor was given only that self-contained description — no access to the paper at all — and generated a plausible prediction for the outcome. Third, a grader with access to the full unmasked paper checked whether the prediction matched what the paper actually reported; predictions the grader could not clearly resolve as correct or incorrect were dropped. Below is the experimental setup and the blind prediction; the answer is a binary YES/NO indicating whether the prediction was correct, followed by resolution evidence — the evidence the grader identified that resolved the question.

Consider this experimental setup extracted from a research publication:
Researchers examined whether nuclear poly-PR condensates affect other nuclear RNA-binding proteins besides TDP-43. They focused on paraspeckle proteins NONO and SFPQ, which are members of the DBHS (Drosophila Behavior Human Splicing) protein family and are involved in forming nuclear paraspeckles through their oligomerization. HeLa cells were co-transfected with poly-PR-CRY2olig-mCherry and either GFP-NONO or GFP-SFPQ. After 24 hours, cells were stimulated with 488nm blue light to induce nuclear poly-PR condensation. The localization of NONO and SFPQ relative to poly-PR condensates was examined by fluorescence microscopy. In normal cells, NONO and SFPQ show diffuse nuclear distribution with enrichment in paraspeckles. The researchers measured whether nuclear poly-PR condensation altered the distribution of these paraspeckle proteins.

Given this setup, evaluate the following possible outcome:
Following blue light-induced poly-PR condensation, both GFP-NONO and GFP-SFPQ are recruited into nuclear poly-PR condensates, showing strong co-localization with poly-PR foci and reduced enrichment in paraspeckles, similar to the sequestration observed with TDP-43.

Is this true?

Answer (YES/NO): NO